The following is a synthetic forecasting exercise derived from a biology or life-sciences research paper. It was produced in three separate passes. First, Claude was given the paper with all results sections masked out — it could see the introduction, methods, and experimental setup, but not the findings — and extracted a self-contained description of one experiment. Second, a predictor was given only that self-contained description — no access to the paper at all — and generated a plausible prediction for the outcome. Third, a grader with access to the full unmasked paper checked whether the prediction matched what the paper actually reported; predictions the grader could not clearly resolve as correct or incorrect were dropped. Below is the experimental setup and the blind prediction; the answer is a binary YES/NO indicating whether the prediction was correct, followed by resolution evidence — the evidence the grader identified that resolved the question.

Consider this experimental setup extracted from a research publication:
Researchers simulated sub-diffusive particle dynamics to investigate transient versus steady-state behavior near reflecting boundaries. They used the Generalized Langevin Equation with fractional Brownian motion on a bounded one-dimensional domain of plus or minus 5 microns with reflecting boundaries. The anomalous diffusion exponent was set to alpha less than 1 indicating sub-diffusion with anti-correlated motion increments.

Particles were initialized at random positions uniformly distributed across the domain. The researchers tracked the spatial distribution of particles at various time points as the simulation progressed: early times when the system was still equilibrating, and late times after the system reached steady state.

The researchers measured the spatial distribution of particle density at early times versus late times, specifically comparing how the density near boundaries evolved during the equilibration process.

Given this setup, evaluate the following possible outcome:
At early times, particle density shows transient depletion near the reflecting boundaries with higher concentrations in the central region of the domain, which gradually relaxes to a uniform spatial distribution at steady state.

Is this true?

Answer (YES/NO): NO